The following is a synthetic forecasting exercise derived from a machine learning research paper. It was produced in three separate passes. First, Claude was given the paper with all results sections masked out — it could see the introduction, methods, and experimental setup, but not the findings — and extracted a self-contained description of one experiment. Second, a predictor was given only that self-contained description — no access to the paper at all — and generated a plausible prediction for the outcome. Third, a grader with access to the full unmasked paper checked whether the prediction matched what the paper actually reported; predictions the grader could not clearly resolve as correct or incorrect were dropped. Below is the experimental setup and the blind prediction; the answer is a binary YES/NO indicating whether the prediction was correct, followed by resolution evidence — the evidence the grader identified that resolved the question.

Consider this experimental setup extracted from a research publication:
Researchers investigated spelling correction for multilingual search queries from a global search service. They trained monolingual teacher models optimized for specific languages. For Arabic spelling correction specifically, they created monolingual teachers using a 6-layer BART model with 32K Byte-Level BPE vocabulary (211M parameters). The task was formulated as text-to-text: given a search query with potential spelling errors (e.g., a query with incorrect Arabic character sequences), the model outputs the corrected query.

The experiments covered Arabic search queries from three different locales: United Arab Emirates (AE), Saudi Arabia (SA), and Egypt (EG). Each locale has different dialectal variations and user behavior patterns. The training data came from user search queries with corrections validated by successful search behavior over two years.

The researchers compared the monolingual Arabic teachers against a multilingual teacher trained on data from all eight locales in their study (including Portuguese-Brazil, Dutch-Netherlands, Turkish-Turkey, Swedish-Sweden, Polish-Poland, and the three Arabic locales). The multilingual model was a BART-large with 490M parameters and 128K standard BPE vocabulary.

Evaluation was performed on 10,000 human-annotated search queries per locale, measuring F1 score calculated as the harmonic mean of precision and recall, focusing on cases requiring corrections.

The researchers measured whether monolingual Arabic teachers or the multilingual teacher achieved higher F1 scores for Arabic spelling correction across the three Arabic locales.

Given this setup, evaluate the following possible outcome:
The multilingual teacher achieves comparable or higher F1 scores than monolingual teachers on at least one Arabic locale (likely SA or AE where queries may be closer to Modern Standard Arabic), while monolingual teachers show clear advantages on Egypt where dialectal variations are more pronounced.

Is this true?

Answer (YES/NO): NO